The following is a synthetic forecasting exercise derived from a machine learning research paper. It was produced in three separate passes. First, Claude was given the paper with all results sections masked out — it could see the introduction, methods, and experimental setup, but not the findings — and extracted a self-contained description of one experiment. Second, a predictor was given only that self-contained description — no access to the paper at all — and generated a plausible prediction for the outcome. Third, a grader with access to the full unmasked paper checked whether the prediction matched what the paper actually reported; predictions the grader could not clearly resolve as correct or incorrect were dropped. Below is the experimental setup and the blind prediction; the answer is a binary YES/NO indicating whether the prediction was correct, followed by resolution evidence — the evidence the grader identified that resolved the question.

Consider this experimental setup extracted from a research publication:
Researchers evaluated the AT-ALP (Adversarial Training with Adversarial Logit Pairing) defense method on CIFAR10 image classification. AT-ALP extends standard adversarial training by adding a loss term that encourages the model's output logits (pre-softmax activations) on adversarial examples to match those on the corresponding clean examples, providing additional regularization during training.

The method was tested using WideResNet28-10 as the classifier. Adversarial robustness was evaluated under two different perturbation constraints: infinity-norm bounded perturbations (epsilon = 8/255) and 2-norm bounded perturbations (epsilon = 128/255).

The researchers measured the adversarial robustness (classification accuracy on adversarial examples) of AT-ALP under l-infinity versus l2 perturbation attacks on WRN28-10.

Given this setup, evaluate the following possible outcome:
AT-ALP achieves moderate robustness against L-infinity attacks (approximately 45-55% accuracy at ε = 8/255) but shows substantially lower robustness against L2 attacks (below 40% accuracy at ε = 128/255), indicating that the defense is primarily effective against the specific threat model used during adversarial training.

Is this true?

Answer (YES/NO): NO